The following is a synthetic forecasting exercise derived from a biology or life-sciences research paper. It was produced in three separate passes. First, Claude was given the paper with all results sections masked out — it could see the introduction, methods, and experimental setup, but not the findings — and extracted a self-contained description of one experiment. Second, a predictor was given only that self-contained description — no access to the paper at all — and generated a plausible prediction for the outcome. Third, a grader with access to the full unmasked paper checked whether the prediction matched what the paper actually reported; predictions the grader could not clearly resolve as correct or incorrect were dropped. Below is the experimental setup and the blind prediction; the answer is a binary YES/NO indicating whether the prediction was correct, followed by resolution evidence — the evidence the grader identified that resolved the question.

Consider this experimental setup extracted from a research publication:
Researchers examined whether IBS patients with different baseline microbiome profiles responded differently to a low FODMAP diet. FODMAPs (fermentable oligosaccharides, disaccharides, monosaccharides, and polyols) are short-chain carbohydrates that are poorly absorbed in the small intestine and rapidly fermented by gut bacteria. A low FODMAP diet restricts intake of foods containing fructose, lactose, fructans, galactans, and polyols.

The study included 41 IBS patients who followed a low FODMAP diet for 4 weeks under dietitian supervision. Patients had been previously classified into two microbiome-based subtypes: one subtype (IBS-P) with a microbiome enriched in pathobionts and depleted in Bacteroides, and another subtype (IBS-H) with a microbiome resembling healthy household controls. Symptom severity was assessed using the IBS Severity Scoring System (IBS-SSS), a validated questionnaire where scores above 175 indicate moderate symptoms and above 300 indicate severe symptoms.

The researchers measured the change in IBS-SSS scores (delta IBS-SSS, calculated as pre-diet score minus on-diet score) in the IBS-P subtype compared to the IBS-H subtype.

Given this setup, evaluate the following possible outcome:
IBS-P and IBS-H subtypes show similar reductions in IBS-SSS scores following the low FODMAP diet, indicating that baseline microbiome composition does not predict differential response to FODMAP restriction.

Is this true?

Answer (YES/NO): NO